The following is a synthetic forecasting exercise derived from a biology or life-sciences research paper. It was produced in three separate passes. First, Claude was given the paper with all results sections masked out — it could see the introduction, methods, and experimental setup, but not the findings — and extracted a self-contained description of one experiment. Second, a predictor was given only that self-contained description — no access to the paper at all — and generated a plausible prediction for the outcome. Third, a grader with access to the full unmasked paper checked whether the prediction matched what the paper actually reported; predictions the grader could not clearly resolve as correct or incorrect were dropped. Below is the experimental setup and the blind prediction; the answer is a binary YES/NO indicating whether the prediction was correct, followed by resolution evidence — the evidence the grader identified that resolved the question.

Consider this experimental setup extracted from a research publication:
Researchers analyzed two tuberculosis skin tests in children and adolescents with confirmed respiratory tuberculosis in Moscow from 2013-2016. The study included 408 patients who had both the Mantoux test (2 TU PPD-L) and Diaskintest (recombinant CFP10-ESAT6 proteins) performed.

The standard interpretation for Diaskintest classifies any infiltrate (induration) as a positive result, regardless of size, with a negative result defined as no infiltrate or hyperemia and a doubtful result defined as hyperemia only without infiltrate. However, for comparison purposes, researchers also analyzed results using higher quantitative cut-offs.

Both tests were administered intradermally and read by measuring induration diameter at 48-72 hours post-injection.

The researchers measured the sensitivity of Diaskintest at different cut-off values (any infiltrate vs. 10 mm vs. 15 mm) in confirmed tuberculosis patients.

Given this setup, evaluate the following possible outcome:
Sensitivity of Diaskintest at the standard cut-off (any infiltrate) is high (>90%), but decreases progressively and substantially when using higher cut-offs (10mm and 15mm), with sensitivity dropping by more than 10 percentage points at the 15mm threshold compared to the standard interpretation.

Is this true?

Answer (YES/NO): YES